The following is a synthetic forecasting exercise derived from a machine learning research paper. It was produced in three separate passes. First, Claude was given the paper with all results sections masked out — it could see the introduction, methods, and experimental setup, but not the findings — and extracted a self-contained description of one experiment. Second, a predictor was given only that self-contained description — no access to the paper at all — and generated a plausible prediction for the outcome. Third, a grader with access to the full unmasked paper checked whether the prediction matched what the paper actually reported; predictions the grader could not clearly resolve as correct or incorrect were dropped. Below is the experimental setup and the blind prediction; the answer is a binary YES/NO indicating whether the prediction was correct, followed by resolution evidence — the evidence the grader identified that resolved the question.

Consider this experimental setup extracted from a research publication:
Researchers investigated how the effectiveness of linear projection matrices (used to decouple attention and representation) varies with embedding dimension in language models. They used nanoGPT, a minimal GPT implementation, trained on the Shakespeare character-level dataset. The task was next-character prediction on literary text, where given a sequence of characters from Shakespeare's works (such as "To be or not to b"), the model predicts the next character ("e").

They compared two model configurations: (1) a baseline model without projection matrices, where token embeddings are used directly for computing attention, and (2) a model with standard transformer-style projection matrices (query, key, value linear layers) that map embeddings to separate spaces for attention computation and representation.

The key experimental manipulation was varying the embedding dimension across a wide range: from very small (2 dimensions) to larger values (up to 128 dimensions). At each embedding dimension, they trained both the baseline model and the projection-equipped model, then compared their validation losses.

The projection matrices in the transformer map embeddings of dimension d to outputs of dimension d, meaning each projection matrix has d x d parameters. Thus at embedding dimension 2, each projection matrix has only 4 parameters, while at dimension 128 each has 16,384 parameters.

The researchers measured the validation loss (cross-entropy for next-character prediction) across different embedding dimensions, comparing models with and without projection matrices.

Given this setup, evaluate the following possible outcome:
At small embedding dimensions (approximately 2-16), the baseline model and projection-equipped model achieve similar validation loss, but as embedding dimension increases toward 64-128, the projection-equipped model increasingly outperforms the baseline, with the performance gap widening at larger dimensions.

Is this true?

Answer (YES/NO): NO